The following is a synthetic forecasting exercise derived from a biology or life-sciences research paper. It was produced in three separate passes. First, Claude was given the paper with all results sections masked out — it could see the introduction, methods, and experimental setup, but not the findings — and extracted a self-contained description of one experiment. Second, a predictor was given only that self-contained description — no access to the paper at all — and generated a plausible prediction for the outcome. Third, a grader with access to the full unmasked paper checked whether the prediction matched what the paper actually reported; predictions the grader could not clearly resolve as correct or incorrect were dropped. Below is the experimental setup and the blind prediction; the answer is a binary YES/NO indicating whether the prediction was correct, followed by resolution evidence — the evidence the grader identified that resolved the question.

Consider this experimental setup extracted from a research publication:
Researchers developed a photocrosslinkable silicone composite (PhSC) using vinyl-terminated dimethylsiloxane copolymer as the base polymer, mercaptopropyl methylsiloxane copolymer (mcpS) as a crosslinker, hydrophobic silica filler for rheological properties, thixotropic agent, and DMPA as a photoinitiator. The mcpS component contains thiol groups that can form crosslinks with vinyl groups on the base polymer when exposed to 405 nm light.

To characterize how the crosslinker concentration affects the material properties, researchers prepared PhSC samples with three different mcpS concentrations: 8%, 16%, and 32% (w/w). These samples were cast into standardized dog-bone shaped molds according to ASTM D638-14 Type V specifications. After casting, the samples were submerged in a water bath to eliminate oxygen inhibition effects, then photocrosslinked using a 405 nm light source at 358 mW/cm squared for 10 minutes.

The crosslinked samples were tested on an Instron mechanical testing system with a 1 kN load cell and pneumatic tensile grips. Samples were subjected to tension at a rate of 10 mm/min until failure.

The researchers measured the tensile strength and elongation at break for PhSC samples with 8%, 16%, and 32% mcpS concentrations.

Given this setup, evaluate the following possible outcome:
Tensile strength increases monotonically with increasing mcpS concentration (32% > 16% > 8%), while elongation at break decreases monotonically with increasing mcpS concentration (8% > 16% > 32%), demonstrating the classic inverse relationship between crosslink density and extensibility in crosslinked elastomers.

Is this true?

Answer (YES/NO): NO